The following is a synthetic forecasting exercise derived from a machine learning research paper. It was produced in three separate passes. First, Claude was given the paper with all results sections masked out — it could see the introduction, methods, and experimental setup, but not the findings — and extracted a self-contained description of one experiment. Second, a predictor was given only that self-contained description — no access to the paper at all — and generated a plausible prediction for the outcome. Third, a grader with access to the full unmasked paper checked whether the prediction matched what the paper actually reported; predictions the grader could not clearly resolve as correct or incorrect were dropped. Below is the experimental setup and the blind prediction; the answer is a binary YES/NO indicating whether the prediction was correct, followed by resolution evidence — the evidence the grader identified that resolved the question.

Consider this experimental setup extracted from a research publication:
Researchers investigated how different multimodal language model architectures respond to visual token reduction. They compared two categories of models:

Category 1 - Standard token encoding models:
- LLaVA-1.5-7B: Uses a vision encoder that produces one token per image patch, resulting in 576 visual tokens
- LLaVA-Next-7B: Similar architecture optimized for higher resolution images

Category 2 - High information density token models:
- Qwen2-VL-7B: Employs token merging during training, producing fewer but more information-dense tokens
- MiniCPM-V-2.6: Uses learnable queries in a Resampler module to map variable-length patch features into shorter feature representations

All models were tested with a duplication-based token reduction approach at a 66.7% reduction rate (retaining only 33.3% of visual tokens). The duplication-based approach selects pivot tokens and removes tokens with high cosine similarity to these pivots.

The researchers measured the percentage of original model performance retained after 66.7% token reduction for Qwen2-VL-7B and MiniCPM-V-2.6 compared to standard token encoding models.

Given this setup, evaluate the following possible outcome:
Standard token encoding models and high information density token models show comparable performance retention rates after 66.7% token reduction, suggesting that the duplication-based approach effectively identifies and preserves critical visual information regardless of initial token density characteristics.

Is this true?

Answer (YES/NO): NO